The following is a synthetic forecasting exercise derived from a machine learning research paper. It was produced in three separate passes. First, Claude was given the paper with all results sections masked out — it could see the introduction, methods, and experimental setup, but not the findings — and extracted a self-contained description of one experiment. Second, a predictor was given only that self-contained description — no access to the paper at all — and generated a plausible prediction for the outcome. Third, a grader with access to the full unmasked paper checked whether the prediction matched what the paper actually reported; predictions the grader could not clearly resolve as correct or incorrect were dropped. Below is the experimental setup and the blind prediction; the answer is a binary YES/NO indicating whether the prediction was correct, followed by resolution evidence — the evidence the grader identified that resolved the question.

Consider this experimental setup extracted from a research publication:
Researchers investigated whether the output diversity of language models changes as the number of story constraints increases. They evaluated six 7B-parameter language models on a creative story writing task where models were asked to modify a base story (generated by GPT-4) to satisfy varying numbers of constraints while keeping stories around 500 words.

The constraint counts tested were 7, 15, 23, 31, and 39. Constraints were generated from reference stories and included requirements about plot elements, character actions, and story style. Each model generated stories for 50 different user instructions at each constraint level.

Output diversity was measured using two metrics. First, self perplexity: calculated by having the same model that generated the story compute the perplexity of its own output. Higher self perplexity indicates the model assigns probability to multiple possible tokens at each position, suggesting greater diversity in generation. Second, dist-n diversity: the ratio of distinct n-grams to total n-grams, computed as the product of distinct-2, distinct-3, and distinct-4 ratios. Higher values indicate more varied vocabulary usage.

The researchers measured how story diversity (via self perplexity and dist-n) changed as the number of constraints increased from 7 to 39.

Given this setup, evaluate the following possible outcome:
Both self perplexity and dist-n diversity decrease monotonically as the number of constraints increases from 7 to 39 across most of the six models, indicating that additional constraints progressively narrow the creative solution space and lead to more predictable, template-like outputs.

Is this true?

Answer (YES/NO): NO